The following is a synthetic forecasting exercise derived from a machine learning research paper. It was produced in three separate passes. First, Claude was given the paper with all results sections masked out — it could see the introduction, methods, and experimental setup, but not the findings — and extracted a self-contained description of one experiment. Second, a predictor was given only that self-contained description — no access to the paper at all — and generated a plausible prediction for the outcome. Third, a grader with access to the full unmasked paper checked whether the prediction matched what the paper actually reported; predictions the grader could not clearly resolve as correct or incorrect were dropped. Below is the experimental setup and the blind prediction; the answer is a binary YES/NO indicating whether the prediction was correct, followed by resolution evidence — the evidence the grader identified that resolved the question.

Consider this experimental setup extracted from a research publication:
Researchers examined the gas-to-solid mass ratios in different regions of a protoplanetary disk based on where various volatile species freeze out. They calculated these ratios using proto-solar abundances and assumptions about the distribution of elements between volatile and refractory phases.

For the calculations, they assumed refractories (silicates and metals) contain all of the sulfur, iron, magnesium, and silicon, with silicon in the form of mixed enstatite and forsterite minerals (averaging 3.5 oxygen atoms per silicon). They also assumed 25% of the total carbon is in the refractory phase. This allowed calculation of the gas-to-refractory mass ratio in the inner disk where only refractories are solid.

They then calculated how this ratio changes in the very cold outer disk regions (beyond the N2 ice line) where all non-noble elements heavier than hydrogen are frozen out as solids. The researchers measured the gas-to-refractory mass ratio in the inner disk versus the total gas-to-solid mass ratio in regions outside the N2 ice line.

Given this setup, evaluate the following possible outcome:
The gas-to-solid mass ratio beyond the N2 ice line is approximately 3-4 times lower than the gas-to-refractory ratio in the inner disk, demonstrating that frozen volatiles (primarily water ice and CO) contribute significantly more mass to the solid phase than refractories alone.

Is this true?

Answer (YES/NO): NO